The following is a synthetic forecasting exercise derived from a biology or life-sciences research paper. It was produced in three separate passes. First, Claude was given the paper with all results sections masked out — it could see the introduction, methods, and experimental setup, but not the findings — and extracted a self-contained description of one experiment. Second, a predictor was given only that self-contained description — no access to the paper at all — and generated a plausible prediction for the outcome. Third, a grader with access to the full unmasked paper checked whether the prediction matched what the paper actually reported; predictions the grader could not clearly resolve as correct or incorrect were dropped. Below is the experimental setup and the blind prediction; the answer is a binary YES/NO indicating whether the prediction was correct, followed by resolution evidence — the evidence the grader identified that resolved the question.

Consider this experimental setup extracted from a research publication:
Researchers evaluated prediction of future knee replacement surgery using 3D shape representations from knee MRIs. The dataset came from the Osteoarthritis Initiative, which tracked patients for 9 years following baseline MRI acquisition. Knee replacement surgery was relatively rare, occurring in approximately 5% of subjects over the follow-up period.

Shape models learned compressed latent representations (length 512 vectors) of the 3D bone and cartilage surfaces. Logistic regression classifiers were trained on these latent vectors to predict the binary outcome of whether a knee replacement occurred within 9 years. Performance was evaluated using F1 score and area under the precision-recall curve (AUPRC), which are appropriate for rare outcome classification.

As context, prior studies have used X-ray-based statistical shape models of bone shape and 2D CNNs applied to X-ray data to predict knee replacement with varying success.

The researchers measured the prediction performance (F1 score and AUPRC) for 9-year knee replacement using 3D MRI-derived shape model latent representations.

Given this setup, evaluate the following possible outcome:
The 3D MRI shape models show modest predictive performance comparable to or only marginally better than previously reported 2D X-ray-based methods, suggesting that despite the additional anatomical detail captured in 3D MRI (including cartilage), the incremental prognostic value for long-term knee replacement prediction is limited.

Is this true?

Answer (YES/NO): NO